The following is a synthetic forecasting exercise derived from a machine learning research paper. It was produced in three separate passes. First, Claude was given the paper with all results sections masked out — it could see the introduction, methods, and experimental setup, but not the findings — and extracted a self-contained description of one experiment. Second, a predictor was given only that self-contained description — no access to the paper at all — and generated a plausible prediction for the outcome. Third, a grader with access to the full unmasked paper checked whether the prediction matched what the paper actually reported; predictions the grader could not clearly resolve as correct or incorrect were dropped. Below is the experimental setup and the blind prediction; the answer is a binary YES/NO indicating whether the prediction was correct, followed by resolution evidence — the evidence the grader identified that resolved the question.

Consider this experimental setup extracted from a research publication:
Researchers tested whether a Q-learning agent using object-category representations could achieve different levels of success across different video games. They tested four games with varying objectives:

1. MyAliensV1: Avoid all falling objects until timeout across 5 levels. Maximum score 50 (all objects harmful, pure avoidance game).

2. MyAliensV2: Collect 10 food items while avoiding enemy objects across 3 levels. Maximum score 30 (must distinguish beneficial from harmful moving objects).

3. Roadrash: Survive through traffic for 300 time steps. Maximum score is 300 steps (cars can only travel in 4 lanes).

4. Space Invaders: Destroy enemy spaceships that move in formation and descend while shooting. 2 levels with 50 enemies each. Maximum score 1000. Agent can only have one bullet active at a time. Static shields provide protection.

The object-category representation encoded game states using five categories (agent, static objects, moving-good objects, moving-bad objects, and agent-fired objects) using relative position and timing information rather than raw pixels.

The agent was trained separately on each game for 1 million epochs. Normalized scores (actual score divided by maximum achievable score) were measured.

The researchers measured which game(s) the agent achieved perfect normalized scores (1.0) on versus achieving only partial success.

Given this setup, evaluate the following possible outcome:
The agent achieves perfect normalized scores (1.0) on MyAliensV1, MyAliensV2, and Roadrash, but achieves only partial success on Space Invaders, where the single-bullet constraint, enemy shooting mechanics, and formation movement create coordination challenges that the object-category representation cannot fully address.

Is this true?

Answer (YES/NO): NO